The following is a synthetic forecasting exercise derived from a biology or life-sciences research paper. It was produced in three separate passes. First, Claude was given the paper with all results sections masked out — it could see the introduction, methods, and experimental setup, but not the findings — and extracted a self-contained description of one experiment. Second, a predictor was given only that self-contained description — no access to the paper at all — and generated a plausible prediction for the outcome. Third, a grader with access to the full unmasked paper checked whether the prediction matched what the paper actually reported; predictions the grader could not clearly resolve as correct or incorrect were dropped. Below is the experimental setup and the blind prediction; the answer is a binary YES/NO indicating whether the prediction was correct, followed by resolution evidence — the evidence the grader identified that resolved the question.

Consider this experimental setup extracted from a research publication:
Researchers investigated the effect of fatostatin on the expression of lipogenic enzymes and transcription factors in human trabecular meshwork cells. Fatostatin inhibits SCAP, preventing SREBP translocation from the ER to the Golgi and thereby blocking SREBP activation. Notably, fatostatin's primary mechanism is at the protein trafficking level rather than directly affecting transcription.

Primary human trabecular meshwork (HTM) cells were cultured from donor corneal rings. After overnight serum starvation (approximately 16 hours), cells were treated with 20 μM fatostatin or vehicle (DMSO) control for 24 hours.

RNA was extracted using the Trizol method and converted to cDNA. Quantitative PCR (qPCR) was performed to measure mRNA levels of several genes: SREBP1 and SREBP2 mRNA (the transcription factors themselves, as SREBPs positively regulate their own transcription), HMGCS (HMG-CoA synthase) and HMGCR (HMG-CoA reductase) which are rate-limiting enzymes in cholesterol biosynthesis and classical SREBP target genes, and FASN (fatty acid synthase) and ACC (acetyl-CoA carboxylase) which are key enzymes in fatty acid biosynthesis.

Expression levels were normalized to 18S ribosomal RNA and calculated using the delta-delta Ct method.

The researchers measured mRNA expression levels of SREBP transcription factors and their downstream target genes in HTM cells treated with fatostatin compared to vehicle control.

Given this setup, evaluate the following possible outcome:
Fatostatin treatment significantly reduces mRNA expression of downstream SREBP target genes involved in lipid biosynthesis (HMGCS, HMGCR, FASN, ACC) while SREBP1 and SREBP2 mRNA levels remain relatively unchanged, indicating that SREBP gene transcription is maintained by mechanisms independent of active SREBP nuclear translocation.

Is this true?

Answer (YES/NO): NO